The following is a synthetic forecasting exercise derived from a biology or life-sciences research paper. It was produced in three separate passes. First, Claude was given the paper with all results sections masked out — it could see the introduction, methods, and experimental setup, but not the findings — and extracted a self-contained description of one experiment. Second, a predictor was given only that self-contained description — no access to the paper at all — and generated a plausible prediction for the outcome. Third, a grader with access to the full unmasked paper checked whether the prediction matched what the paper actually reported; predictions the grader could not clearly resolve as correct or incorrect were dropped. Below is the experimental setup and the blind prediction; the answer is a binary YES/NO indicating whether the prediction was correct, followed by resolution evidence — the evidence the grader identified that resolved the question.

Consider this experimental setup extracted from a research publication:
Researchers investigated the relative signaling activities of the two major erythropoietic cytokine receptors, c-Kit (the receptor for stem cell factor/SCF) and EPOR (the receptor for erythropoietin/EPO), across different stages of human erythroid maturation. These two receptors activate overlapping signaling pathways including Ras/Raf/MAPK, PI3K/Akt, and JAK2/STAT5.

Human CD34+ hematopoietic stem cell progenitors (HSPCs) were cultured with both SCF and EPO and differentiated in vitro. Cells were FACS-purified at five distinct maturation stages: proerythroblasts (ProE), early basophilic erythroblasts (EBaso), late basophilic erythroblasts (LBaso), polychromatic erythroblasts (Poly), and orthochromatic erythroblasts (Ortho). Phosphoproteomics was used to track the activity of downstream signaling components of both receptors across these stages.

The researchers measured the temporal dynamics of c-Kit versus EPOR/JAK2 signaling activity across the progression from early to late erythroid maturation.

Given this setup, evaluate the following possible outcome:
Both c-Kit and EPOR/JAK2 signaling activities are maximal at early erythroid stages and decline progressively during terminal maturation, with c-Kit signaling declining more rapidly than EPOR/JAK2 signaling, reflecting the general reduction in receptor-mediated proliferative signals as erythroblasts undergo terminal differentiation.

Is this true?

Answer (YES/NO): YES